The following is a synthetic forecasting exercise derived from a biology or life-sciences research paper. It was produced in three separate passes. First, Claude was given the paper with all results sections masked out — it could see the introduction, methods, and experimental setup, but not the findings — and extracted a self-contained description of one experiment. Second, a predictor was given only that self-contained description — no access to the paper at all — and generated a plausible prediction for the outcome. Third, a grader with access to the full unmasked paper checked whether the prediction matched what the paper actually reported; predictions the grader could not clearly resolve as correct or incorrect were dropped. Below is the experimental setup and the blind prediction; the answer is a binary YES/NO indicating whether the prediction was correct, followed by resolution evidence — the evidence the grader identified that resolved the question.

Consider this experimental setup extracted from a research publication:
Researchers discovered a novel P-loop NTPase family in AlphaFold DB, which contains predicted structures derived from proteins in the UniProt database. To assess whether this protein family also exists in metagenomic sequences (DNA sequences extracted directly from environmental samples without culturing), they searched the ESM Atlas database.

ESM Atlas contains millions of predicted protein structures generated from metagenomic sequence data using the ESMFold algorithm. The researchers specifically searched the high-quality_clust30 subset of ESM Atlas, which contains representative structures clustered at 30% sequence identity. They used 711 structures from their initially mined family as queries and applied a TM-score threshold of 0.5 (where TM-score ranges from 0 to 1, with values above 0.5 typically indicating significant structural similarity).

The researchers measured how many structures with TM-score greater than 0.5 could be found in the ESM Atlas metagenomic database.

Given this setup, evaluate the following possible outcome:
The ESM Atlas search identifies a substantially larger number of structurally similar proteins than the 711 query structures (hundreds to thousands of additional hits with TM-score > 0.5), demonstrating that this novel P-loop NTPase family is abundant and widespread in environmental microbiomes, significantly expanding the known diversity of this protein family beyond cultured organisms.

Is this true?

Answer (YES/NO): NO